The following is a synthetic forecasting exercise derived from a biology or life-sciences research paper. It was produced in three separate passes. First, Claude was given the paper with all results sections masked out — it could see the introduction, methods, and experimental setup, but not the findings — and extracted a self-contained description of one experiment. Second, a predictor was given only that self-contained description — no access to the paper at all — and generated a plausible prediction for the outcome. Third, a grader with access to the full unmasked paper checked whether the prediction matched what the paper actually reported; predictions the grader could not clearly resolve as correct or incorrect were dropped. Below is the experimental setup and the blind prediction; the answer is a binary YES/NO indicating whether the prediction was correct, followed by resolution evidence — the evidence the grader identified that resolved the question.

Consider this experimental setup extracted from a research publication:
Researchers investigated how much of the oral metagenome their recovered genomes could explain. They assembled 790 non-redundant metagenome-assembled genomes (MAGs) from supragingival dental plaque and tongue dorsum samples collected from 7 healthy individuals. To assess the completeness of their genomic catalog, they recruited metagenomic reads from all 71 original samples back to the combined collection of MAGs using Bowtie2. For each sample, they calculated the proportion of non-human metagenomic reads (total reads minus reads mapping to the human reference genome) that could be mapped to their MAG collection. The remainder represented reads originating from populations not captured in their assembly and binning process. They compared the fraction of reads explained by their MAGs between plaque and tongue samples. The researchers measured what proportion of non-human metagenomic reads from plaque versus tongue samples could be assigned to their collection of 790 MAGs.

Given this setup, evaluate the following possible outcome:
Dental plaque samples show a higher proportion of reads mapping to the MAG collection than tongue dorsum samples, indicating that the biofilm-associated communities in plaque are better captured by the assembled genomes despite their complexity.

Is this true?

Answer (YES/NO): YES